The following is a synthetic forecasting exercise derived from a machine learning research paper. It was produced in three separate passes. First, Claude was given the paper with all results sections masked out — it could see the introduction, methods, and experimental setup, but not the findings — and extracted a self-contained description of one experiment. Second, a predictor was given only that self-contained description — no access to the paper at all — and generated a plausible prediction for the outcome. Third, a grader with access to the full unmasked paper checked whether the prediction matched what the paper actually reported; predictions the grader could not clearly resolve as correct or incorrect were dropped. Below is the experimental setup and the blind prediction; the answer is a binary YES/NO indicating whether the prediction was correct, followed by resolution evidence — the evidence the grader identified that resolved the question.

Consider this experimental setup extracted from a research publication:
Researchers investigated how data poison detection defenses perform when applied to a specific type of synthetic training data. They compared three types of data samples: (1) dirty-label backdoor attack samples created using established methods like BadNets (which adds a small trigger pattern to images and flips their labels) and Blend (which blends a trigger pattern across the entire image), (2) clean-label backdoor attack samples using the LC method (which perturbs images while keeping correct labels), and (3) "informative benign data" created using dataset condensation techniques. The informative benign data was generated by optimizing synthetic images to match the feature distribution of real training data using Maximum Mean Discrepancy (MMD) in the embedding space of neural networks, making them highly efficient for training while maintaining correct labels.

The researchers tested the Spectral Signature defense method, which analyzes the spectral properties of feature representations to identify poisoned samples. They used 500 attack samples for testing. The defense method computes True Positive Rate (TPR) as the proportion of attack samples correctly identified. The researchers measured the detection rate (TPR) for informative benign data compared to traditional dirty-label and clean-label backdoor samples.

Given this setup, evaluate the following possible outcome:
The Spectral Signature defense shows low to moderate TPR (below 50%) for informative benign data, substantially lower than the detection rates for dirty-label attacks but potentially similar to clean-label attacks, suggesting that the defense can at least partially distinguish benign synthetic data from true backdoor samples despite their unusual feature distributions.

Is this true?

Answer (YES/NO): NO